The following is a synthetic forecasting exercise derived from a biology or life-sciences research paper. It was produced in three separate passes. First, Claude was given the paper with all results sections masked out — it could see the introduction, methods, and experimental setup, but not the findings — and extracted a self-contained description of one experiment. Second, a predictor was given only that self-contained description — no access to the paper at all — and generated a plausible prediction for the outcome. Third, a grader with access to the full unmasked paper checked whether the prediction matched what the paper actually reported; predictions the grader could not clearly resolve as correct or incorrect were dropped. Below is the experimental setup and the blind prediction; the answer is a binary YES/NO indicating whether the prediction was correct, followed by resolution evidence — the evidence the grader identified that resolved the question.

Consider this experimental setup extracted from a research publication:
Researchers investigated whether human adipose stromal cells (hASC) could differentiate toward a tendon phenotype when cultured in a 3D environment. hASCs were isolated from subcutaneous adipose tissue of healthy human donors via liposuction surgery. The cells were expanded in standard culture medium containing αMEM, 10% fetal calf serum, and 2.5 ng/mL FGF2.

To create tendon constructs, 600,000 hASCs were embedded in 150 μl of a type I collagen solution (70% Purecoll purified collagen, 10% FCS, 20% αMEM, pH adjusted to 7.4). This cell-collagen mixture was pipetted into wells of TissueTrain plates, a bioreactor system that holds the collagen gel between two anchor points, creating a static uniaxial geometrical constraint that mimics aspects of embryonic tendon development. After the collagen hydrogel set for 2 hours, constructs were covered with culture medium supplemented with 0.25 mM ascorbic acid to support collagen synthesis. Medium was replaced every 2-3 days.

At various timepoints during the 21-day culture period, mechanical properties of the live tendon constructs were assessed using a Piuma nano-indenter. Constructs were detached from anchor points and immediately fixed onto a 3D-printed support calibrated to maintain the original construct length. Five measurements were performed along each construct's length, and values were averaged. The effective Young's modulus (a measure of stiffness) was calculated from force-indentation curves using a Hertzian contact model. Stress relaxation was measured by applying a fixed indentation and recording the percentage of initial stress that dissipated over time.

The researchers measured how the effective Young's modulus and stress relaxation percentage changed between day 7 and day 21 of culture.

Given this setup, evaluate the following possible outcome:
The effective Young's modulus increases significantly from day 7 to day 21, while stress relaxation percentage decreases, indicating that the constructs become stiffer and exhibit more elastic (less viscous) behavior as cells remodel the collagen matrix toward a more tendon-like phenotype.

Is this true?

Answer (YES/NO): YES